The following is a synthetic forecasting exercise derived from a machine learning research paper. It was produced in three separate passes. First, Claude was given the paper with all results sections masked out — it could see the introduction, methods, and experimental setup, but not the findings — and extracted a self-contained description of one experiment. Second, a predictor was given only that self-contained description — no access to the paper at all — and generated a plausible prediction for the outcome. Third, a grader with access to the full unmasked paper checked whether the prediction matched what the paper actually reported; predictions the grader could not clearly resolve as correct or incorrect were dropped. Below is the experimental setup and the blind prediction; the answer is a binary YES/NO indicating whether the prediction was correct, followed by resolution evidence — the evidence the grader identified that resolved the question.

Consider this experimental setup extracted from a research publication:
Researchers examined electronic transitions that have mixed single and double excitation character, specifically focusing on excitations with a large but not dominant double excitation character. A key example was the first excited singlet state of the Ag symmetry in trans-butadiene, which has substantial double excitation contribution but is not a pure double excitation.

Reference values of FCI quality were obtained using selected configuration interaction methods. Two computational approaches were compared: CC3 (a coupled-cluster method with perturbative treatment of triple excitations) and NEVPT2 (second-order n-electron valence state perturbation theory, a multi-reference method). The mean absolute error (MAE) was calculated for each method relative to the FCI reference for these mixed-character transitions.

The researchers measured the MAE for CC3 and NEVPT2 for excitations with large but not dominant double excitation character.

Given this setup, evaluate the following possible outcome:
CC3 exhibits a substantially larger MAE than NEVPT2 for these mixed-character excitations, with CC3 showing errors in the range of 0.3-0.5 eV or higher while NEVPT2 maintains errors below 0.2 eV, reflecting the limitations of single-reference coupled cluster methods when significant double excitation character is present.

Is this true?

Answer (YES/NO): NO